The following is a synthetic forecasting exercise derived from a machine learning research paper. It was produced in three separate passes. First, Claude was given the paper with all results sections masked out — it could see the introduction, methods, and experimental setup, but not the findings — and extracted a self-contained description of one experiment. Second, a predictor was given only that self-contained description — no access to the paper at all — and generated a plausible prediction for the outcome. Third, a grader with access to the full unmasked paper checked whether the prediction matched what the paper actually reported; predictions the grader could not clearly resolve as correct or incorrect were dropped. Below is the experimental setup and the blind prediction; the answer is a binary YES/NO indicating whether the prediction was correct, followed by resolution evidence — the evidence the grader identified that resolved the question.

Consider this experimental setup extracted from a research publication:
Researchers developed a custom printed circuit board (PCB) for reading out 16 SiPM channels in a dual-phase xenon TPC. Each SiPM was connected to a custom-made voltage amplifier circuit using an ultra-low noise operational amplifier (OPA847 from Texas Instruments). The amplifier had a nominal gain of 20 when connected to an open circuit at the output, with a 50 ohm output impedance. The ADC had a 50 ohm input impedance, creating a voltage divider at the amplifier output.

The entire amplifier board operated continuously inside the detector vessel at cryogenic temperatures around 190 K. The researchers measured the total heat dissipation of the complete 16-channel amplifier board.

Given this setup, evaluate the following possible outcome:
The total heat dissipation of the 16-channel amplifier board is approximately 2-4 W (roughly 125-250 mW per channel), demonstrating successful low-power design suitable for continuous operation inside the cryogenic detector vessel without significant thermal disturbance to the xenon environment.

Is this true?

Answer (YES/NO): YES